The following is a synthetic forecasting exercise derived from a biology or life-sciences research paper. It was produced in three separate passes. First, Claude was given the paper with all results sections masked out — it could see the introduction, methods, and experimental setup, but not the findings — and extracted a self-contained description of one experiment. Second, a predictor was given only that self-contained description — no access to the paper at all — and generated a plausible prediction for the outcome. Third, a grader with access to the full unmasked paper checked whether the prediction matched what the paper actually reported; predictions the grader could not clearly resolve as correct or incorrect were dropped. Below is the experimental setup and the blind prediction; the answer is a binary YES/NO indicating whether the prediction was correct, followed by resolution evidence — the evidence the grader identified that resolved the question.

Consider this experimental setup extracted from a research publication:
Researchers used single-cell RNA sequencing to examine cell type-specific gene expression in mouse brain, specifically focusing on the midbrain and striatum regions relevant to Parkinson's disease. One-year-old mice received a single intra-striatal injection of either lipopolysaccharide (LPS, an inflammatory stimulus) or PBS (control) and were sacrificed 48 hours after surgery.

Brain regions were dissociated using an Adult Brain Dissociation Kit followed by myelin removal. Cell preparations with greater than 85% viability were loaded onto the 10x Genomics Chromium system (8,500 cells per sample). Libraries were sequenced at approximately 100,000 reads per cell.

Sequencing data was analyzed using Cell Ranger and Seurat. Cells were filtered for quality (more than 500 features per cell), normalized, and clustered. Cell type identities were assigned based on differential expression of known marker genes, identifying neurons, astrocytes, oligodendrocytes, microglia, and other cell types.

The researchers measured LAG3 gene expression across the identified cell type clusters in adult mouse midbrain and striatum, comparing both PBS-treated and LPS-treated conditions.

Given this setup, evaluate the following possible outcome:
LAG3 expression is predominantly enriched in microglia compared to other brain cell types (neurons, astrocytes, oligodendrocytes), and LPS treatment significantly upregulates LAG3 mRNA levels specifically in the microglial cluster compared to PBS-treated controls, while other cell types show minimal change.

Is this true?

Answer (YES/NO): NO